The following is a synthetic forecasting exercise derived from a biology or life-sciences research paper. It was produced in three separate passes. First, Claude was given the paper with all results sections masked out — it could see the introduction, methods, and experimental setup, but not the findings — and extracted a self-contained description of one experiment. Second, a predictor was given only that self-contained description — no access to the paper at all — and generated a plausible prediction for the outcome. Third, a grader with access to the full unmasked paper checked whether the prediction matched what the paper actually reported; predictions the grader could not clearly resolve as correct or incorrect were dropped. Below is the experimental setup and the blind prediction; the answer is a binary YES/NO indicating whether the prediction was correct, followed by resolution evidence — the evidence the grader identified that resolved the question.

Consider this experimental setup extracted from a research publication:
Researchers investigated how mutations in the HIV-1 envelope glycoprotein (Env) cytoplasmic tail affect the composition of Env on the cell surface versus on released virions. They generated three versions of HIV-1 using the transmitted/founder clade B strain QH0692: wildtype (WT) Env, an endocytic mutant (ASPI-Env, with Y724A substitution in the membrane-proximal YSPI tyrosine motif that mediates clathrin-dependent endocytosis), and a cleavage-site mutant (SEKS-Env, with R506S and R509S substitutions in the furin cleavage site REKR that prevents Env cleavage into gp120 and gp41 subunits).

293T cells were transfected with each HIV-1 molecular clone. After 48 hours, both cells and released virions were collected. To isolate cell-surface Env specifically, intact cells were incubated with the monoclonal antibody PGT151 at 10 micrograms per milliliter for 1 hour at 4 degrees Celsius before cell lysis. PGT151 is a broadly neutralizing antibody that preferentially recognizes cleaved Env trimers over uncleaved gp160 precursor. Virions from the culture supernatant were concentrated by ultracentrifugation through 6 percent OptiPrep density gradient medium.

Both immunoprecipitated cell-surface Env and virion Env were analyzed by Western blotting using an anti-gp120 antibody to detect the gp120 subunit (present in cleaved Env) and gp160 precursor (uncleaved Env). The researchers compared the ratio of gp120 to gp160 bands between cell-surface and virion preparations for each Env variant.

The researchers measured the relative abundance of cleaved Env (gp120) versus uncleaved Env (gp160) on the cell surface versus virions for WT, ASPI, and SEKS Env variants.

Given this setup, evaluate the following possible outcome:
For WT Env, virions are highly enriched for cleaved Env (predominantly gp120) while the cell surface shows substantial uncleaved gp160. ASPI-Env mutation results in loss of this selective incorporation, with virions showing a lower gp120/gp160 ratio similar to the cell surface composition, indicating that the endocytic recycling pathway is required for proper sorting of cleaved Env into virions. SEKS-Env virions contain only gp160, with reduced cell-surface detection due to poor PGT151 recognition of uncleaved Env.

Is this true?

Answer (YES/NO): NO